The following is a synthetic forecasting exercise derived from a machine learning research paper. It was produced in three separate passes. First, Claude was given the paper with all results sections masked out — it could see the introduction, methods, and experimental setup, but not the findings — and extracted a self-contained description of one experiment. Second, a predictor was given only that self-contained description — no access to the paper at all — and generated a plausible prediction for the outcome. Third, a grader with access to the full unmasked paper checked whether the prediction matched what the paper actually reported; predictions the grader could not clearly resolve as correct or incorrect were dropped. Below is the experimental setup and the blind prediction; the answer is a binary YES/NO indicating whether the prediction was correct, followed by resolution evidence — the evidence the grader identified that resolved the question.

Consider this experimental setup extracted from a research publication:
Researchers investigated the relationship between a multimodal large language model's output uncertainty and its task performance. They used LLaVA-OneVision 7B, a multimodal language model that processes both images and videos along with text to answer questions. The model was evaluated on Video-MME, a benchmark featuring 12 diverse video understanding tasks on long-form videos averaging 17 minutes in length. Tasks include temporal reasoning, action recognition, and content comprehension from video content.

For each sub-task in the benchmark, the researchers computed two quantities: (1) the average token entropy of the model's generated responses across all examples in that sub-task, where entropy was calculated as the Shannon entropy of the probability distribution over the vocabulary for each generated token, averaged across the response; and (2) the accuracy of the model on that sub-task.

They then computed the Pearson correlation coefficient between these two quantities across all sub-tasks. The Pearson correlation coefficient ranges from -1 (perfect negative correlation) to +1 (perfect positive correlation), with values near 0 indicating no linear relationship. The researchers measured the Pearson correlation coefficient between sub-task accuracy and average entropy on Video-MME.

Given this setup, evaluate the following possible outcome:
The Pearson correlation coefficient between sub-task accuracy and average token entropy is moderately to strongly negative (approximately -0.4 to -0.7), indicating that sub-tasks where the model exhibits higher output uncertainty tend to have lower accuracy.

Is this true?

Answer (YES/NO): NO